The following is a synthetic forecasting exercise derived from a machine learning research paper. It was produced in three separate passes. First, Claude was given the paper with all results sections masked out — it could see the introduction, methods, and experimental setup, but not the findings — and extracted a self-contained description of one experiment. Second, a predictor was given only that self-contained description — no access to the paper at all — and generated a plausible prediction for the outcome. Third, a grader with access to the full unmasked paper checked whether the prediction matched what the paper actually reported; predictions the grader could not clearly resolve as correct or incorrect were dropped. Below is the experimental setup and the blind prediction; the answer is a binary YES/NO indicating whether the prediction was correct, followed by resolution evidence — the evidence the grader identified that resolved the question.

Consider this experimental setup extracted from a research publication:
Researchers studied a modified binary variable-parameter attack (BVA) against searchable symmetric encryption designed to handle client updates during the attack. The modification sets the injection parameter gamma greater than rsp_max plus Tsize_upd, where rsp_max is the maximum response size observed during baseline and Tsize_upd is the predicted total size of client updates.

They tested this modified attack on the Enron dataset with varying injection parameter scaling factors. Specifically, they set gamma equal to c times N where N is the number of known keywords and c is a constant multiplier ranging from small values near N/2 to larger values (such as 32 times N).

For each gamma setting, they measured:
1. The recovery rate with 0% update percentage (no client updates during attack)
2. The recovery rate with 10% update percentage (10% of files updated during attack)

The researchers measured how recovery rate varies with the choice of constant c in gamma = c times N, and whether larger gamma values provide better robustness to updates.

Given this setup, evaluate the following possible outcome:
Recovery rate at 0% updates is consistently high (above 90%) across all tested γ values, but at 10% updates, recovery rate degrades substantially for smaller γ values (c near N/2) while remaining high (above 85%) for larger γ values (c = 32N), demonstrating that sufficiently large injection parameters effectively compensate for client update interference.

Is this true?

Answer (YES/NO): NO